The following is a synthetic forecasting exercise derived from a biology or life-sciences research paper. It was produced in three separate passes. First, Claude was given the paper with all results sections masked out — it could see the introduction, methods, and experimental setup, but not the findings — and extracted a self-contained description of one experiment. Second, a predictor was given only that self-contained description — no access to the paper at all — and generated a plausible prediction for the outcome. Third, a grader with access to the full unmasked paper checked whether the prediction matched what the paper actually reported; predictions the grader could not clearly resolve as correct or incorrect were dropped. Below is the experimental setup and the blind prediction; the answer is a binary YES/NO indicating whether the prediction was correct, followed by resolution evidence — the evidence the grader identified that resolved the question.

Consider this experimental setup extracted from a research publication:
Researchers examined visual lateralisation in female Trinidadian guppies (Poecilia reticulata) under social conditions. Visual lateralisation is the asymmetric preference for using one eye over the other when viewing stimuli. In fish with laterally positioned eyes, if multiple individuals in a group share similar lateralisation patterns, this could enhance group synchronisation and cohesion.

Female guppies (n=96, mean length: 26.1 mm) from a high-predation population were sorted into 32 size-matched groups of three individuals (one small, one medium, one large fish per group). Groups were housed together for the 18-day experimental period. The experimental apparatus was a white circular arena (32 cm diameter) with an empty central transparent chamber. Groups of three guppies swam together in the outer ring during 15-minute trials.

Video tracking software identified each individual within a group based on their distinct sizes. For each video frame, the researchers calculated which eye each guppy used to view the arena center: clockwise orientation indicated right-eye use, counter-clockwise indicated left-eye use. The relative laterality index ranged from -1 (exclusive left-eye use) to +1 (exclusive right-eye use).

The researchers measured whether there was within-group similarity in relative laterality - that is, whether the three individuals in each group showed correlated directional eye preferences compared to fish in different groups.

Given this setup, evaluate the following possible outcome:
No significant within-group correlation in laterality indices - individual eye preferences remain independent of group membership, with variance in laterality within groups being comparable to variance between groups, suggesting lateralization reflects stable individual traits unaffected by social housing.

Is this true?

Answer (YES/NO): NO